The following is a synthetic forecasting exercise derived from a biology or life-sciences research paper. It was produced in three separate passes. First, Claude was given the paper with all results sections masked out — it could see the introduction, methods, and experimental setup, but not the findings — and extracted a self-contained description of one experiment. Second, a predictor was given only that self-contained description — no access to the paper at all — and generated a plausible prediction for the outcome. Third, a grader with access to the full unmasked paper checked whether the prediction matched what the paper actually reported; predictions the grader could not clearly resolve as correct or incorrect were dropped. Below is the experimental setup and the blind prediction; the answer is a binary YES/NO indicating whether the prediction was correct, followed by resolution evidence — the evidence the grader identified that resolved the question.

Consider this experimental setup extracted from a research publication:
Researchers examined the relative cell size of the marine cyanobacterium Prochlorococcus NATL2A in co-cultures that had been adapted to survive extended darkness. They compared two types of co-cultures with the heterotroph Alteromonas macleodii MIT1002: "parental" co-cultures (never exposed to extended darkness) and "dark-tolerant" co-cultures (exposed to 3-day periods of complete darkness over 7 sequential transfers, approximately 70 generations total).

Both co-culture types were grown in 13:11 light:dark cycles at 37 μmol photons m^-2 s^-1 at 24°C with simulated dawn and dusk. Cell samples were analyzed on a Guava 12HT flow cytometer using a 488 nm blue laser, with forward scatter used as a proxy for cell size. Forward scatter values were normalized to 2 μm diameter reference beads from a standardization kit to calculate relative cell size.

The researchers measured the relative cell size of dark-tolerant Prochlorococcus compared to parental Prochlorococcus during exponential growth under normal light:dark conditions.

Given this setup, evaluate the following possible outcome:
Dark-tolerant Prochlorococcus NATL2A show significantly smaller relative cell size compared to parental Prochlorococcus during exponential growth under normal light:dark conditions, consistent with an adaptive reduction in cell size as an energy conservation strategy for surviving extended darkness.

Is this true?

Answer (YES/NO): NO